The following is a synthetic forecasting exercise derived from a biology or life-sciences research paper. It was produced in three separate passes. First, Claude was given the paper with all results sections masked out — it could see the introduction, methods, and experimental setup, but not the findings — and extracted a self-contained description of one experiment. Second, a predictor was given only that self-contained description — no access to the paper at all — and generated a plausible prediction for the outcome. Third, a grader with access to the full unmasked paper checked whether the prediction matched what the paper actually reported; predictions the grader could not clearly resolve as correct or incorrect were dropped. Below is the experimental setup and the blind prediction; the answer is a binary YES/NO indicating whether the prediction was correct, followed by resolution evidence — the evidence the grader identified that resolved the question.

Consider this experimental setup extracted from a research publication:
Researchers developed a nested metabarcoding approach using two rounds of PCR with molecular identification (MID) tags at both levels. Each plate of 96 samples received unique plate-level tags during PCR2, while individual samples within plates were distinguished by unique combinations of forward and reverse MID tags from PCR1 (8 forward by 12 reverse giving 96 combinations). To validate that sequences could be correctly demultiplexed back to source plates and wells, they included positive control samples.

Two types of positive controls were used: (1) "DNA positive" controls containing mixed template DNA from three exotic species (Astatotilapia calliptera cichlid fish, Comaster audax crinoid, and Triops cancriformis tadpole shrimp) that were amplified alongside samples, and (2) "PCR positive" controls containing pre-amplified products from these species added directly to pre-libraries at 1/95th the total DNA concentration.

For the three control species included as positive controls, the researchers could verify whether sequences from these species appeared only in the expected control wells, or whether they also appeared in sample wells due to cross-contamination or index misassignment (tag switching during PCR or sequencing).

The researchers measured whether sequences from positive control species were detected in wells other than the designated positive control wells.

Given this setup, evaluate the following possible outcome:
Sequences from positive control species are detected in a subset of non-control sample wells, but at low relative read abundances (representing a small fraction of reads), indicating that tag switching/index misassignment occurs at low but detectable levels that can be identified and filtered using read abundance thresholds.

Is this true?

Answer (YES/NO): YES